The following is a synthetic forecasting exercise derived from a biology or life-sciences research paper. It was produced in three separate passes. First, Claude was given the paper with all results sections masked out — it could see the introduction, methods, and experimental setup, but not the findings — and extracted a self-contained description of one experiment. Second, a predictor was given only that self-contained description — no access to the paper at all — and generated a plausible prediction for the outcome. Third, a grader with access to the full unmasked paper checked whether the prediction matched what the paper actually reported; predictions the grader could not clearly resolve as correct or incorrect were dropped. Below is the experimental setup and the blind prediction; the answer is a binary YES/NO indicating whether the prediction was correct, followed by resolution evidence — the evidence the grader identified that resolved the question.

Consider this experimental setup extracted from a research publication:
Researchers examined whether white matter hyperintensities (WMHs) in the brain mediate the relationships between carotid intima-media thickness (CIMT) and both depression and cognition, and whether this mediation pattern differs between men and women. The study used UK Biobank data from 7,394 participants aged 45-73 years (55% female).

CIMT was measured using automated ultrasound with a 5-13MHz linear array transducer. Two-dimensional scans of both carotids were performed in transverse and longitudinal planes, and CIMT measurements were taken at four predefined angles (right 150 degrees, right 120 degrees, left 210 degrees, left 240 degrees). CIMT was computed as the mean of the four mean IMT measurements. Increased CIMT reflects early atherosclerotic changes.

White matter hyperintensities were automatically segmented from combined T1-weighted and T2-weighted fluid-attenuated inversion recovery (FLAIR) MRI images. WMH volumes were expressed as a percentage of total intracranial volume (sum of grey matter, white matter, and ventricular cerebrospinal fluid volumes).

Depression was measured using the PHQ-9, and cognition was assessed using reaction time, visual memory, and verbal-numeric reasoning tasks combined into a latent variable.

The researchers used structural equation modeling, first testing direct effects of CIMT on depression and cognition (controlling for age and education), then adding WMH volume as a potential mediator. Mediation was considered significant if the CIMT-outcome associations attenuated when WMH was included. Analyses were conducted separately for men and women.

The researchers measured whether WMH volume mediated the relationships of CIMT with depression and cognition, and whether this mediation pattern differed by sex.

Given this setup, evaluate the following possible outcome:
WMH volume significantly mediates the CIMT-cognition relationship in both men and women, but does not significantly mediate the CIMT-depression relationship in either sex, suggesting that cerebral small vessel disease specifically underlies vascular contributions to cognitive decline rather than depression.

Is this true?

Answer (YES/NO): NO